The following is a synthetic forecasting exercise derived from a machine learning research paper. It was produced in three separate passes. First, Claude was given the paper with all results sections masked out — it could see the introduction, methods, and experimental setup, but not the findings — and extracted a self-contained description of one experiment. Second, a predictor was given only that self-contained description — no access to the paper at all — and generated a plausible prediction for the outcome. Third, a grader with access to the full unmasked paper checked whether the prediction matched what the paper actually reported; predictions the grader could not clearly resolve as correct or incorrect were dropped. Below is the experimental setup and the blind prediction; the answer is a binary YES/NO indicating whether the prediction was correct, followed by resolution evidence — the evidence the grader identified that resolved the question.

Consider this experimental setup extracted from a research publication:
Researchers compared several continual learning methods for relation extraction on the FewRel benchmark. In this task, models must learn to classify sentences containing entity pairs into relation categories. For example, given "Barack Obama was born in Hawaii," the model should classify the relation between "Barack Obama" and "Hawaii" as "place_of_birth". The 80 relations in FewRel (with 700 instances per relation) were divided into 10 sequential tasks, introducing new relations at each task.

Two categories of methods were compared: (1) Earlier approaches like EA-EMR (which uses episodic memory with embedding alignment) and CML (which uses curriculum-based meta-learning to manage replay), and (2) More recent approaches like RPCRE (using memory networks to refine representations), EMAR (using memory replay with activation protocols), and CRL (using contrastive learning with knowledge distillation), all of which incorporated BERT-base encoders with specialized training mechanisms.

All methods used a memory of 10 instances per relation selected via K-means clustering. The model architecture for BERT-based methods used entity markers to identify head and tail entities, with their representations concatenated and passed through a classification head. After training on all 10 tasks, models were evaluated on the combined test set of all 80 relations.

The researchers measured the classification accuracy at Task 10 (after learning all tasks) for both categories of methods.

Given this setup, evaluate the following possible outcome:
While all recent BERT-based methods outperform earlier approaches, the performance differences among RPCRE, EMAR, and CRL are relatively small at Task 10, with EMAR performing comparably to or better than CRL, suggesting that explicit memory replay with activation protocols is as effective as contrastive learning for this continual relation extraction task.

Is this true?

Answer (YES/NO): YES